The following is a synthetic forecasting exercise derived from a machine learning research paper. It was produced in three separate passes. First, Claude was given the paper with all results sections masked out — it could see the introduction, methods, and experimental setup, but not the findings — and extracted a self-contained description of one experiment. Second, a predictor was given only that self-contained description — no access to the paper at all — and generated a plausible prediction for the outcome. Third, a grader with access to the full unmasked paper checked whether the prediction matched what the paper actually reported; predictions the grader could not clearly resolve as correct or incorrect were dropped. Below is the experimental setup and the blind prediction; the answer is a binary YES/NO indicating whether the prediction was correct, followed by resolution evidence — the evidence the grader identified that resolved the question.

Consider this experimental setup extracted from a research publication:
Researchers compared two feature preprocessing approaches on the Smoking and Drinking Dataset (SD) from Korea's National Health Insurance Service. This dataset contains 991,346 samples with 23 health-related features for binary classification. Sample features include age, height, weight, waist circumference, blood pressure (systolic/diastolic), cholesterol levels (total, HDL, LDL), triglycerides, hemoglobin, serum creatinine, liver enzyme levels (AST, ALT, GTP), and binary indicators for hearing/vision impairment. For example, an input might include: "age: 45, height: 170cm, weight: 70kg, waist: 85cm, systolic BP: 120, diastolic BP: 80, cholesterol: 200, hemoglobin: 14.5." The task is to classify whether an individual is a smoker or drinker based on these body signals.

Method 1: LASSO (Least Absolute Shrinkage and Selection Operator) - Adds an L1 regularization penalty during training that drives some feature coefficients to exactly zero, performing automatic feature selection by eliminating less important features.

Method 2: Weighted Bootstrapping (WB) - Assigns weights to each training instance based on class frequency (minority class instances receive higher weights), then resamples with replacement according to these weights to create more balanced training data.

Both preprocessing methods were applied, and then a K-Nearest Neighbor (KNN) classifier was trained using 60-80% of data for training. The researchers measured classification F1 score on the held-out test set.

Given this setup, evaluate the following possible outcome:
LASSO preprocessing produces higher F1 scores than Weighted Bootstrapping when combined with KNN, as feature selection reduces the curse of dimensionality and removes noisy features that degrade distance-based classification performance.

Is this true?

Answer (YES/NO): YES